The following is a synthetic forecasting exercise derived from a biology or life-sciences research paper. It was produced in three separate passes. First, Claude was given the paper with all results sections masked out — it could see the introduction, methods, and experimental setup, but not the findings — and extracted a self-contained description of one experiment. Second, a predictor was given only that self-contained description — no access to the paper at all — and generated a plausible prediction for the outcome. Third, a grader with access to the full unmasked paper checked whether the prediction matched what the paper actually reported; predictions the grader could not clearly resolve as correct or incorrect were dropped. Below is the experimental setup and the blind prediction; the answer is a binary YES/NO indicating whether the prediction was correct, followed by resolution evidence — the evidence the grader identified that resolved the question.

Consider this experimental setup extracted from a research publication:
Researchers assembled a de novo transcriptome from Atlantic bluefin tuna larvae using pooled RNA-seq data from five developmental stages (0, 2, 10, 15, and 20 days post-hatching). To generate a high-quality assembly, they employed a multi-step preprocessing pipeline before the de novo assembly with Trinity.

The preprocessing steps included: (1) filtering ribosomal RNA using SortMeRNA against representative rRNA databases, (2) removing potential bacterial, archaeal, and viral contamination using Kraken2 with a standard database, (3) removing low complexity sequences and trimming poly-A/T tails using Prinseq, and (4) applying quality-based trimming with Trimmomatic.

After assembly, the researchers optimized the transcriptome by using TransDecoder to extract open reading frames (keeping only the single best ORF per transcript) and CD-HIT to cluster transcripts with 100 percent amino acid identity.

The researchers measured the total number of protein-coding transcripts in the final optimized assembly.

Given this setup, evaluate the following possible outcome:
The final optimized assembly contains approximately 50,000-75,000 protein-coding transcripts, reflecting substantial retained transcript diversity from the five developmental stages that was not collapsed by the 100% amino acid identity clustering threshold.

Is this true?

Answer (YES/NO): NO